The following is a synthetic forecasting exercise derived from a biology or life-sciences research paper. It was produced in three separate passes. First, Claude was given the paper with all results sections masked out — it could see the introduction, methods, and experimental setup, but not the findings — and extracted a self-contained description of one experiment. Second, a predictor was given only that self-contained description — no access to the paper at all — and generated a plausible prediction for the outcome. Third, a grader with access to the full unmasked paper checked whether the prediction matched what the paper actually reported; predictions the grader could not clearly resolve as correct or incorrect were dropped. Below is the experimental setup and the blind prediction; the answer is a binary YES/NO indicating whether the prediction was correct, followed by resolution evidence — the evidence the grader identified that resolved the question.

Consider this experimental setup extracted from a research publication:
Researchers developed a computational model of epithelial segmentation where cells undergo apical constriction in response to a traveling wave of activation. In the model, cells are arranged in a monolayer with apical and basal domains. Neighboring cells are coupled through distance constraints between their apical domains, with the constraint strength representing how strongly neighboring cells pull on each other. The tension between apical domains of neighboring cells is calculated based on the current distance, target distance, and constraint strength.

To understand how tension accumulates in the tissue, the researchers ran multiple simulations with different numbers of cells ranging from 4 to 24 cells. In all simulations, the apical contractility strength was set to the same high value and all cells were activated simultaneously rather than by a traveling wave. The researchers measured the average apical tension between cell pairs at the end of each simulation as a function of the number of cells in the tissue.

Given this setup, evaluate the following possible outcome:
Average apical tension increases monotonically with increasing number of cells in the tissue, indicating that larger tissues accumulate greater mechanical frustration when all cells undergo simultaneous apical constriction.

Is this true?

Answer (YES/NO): YES